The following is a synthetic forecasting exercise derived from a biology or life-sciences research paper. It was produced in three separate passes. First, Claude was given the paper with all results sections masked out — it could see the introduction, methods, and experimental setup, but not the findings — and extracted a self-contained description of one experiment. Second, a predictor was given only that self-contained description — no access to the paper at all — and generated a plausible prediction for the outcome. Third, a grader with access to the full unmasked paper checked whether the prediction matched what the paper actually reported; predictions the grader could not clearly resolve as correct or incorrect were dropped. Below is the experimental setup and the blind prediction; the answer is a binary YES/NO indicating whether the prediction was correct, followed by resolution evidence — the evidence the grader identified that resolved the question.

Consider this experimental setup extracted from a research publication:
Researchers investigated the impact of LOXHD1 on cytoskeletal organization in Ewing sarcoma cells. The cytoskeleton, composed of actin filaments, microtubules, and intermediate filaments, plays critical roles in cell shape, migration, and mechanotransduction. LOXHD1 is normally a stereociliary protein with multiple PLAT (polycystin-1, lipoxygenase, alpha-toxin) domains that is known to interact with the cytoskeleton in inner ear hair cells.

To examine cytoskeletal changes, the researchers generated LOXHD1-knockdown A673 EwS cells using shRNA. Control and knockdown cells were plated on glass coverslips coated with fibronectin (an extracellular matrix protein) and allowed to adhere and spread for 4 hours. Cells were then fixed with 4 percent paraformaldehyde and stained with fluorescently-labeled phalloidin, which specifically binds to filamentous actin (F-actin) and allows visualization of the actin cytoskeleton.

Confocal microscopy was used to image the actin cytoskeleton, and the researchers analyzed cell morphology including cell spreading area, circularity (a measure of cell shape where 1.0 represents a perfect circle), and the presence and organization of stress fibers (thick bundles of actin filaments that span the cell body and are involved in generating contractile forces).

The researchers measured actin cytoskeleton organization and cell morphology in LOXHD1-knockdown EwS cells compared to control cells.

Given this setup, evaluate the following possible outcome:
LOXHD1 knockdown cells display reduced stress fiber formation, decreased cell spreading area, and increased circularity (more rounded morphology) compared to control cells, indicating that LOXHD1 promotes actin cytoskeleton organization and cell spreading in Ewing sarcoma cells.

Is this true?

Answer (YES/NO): YES